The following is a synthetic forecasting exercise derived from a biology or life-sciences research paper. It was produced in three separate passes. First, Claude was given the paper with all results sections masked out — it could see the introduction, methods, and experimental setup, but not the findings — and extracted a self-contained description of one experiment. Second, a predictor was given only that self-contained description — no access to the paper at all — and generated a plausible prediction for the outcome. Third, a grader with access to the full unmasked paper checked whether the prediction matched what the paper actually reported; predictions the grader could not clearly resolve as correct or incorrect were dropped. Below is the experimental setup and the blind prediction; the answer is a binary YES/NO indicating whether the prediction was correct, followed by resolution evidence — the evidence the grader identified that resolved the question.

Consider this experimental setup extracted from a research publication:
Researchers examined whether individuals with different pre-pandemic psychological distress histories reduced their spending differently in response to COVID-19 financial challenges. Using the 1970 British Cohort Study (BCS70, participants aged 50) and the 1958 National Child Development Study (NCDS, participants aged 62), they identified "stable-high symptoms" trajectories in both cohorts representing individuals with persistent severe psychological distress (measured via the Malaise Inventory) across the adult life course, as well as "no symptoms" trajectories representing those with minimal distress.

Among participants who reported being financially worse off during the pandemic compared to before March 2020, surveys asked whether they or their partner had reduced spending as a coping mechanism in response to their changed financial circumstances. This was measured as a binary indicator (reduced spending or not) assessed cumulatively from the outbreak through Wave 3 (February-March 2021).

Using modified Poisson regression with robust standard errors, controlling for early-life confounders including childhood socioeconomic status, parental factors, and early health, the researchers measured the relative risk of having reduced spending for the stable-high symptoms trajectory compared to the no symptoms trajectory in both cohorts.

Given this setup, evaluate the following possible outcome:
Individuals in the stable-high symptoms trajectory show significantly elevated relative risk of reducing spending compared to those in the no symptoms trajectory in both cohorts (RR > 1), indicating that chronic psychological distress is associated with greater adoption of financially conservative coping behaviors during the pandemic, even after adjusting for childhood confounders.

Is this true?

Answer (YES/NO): YES